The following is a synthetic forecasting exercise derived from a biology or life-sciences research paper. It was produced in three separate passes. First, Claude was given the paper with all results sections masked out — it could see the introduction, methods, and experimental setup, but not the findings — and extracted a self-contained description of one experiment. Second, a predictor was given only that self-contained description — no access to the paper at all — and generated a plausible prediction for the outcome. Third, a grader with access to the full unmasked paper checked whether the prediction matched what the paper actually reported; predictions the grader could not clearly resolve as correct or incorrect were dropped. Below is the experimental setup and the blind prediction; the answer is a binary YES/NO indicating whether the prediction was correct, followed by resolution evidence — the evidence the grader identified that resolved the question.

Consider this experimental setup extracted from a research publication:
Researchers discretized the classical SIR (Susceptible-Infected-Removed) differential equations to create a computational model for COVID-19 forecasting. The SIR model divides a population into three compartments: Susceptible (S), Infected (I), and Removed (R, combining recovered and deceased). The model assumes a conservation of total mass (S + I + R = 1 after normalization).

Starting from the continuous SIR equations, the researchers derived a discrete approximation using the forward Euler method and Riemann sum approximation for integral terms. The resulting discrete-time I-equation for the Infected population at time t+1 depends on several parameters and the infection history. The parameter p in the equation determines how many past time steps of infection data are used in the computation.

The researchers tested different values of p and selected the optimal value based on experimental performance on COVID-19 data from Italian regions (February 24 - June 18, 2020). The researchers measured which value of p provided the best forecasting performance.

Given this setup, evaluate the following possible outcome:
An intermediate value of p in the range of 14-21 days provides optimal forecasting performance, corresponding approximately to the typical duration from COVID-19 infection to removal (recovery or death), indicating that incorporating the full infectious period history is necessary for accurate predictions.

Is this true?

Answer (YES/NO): NO